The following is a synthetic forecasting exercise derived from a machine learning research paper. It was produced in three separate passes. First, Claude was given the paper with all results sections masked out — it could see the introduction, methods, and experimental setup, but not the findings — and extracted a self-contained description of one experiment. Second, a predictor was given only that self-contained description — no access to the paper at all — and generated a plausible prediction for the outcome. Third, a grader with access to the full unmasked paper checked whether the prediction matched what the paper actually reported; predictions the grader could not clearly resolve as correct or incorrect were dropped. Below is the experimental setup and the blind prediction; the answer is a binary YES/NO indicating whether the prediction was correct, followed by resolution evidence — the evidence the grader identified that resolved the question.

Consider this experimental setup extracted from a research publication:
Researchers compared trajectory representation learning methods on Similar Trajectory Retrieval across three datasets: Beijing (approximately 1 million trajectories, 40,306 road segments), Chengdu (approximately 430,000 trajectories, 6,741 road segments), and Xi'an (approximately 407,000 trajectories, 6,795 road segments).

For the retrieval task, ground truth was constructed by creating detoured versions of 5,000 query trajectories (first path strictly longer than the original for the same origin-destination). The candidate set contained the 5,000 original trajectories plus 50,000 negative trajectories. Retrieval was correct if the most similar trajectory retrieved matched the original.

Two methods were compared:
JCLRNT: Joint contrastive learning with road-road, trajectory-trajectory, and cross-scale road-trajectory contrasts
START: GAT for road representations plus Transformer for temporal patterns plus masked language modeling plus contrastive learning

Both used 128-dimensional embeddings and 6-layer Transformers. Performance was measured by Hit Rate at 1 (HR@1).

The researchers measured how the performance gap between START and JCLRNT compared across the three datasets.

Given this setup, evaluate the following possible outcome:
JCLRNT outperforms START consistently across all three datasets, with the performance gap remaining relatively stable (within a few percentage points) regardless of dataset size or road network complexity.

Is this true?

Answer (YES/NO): NO